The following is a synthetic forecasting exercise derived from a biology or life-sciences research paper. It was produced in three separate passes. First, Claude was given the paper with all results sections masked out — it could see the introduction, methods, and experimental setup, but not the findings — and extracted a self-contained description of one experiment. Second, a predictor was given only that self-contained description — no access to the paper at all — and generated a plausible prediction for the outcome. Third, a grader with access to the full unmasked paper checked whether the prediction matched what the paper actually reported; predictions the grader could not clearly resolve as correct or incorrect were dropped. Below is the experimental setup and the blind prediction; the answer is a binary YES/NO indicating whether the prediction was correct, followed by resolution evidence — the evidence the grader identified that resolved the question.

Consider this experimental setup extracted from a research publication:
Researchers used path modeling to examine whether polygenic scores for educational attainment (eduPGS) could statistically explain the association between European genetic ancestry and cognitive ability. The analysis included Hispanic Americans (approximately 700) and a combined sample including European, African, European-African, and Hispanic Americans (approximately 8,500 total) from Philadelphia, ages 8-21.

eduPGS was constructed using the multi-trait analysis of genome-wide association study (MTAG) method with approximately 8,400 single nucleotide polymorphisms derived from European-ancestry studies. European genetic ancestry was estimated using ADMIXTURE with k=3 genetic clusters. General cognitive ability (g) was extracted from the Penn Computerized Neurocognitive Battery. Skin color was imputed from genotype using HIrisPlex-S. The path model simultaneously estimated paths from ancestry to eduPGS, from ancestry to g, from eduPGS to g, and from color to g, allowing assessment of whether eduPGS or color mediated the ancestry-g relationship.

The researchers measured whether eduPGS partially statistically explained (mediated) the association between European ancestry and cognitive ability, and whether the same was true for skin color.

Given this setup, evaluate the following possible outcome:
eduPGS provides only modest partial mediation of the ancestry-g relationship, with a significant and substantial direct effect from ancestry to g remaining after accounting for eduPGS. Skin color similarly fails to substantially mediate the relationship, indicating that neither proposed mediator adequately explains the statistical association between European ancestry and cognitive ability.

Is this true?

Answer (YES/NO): YES